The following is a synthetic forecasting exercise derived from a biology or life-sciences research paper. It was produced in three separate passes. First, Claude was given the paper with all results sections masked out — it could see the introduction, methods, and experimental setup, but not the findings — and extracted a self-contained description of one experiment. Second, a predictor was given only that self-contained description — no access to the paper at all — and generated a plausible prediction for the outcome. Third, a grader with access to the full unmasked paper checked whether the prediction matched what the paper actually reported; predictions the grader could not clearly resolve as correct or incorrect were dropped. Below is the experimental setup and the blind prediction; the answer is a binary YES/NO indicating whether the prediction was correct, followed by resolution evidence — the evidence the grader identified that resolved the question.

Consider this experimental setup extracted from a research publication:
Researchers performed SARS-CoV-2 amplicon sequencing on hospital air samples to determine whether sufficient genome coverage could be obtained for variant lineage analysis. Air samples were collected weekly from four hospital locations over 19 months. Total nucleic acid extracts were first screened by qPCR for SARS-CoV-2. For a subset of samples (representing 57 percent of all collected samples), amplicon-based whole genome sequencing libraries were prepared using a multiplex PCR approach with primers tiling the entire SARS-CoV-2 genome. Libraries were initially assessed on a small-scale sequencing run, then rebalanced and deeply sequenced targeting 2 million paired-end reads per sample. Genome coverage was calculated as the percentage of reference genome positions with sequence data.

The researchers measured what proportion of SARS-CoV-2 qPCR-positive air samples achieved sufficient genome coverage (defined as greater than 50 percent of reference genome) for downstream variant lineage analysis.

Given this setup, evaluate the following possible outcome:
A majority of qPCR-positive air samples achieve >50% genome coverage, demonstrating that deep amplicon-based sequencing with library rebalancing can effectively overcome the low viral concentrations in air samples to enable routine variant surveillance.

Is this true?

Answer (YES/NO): YES